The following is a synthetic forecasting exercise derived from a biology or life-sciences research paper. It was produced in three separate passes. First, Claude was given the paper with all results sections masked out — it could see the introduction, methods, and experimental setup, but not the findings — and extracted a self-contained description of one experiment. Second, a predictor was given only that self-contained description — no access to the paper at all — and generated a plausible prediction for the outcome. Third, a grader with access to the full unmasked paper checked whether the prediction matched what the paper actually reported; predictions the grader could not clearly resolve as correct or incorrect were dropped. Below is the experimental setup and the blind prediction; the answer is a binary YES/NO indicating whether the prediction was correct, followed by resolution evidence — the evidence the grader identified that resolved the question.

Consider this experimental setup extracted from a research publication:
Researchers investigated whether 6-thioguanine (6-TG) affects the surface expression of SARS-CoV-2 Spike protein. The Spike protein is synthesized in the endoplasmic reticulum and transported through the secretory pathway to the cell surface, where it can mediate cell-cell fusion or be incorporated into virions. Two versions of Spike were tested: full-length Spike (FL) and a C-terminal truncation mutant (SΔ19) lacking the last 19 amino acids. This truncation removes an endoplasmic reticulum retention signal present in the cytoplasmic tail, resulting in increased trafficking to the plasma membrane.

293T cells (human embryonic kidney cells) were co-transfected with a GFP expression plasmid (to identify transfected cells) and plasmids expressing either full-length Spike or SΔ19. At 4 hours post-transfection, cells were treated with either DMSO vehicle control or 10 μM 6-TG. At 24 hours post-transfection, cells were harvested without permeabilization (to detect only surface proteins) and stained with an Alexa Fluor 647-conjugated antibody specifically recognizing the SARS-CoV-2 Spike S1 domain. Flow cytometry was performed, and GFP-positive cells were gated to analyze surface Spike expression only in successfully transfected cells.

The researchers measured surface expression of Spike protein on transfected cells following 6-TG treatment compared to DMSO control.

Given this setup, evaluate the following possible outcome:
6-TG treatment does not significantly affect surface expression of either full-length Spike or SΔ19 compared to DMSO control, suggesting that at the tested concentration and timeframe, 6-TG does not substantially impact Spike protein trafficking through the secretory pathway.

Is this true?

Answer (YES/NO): NO